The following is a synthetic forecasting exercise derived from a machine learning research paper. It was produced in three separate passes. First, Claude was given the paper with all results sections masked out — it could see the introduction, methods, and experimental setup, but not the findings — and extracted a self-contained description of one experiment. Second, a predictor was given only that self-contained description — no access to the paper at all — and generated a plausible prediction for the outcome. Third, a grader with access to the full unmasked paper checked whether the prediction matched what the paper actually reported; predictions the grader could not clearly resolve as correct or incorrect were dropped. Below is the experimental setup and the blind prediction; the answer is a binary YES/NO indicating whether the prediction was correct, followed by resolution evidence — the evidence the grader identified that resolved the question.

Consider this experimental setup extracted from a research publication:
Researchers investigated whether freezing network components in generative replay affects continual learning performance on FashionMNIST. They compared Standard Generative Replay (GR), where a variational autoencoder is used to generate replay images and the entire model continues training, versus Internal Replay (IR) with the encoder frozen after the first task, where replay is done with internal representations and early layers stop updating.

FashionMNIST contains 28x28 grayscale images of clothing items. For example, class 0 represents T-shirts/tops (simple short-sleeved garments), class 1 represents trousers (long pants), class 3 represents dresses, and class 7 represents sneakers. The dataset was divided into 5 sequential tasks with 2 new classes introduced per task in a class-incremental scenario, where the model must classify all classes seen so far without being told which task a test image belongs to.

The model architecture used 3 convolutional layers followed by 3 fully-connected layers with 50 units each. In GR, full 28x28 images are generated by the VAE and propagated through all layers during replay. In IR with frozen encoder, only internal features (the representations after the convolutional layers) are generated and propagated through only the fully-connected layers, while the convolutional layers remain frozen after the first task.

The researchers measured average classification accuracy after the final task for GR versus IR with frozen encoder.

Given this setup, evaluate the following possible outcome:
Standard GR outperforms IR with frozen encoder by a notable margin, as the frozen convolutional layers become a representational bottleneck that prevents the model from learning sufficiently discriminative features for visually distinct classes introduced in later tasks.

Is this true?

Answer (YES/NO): NO